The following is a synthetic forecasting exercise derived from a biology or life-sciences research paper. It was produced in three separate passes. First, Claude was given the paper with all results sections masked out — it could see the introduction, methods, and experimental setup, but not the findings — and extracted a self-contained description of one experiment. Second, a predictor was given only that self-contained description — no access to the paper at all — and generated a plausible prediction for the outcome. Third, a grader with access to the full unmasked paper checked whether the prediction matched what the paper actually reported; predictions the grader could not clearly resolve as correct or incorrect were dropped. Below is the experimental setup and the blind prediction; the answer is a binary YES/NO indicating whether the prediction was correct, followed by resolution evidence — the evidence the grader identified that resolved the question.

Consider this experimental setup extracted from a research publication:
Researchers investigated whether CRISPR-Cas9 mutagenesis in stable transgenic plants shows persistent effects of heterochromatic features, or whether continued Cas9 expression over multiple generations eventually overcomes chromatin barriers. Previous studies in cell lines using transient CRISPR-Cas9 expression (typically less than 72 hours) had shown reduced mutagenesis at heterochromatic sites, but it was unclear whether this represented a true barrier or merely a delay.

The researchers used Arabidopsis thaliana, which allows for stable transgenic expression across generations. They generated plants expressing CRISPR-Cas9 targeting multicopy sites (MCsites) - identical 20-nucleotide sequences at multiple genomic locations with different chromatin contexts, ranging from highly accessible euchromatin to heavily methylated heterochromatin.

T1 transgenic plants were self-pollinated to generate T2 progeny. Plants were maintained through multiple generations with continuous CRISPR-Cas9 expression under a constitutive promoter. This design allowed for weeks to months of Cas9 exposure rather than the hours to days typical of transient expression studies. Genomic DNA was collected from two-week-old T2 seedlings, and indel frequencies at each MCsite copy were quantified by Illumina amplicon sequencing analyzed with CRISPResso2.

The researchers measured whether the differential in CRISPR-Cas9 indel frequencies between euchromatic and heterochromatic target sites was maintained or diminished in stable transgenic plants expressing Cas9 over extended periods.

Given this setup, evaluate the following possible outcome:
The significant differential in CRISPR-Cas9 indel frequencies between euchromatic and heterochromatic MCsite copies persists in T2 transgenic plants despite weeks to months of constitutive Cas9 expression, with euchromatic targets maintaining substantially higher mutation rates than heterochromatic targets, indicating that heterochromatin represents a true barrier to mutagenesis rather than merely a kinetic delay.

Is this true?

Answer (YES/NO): YES